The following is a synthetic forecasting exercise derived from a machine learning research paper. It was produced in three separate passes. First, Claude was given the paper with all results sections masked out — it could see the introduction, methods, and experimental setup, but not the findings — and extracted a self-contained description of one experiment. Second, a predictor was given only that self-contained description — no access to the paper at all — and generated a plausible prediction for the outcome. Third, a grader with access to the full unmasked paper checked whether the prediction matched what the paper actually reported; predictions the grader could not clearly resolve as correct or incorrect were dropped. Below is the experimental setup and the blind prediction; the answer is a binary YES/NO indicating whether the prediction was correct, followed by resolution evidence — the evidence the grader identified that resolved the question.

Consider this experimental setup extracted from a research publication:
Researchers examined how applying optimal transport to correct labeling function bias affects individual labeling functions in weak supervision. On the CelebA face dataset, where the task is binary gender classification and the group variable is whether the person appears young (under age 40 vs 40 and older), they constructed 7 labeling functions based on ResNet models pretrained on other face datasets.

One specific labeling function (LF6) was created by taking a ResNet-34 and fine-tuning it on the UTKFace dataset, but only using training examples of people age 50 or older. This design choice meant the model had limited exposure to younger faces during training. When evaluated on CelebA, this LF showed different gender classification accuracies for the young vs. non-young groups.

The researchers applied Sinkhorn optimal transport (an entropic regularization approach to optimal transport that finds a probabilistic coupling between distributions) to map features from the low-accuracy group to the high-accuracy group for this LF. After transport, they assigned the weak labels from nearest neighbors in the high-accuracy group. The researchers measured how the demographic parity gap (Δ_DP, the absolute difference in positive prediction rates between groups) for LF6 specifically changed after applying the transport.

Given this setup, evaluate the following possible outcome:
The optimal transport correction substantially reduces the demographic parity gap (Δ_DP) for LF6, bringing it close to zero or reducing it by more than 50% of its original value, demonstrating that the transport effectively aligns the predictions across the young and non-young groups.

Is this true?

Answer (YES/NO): YES